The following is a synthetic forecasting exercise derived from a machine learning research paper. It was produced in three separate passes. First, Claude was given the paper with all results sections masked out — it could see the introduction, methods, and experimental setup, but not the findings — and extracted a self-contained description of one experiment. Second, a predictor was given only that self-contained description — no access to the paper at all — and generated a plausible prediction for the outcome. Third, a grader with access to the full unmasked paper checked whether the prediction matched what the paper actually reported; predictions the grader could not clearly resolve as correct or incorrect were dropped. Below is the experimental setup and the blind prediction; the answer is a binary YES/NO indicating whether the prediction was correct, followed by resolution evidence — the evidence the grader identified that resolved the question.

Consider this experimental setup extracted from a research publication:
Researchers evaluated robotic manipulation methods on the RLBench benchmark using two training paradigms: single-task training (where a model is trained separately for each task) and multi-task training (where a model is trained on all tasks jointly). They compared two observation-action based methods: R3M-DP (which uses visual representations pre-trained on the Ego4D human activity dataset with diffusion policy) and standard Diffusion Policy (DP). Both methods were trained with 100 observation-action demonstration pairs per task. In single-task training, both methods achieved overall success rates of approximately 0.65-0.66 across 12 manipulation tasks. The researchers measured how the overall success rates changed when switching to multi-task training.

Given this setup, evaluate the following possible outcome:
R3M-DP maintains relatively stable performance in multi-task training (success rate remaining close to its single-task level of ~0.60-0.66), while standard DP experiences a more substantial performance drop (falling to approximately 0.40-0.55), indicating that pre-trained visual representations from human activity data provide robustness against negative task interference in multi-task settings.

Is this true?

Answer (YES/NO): NO